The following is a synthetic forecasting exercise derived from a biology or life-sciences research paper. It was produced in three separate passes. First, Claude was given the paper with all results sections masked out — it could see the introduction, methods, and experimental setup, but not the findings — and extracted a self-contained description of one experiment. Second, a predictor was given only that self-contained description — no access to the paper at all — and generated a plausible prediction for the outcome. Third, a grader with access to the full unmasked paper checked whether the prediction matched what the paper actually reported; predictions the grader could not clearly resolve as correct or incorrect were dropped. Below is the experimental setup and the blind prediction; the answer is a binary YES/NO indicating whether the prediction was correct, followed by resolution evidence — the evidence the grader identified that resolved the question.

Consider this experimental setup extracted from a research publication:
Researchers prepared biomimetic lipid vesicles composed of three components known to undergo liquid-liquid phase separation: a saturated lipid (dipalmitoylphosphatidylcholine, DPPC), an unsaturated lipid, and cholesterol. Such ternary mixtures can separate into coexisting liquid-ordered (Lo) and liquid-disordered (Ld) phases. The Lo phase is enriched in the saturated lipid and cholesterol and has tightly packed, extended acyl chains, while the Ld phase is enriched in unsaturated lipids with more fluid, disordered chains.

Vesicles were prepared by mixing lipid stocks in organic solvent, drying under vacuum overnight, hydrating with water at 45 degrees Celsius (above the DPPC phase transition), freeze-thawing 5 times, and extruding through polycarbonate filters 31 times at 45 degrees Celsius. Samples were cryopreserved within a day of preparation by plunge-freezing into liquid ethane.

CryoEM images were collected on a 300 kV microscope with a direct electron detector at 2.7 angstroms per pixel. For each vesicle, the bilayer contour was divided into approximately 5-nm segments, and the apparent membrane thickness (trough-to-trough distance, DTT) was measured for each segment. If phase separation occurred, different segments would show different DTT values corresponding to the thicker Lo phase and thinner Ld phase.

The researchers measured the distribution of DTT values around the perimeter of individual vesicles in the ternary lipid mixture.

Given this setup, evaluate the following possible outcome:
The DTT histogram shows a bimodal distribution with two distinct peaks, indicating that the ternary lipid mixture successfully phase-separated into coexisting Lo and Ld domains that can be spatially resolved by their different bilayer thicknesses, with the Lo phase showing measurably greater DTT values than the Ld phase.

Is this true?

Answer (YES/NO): YES